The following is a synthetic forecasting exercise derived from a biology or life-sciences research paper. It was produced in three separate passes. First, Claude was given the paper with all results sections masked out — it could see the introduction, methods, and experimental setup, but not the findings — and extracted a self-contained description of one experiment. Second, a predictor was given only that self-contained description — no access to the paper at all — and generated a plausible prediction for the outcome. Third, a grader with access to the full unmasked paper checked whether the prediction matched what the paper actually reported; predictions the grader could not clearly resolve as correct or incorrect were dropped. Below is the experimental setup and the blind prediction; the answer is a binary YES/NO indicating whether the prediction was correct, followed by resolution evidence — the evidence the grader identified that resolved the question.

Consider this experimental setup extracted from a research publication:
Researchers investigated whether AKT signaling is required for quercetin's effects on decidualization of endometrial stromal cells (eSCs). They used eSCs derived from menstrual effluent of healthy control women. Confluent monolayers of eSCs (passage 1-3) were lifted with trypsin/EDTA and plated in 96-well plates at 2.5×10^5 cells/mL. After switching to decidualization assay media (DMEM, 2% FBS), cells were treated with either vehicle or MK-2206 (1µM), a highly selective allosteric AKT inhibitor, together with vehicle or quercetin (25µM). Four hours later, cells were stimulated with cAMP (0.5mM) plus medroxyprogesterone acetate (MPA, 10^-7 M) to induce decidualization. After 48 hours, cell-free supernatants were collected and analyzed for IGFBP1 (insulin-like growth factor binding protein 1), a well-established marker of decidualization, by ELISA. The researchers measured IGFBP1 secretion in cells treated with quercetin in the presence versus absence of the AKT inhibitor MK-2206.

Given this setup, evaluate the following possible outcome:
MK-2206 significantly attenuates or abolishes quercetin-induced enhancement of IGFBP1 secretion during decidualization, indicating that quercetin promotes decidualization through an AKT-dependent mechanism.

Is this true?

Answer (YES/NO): NO